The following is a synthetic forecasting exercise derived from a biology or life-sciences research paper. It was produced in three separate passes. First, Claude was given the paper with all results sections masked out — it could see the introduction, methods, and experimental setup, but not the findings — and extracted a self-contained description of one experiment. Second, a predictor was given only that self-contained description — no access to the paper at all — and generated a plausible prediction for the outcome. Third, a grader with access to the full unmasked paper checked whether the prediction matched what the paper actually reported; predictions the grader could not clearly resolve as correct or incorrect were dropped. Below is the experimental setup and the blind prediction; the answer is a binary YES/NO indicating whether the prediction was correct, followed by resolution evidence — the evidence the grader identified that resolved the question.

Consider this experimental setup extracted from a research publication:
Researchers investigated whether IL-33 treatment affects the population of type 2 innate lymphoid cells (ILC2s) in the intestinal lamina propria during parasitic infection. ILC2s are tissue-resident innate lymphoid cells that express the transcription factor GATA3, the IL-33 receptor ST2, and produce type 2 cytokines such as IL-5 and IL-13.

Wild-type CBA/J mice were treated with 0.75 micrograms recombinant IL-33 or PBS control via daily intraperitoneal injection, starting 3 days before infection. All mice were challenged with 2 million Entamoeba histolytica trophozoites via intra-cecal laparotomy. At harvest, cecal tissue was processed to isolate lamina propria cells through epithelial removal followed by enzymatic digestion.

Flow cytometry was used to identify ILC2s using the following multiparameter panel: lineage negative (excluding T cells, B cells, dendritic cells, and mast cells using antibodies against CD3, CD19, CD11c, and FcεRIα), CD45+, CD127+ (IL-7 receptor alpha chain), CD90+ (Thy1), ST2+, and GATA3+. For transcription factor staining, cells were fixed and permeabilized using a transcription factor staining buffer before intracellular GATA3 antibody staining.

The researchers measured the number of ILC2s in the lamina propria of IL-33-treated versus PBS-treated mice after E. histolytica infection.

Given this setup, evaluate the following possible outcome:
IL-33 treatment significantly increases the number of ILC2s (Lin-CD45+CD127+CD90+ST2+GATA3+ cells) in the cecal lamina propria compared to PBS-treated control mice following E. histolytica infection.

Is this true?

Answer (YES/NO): YES